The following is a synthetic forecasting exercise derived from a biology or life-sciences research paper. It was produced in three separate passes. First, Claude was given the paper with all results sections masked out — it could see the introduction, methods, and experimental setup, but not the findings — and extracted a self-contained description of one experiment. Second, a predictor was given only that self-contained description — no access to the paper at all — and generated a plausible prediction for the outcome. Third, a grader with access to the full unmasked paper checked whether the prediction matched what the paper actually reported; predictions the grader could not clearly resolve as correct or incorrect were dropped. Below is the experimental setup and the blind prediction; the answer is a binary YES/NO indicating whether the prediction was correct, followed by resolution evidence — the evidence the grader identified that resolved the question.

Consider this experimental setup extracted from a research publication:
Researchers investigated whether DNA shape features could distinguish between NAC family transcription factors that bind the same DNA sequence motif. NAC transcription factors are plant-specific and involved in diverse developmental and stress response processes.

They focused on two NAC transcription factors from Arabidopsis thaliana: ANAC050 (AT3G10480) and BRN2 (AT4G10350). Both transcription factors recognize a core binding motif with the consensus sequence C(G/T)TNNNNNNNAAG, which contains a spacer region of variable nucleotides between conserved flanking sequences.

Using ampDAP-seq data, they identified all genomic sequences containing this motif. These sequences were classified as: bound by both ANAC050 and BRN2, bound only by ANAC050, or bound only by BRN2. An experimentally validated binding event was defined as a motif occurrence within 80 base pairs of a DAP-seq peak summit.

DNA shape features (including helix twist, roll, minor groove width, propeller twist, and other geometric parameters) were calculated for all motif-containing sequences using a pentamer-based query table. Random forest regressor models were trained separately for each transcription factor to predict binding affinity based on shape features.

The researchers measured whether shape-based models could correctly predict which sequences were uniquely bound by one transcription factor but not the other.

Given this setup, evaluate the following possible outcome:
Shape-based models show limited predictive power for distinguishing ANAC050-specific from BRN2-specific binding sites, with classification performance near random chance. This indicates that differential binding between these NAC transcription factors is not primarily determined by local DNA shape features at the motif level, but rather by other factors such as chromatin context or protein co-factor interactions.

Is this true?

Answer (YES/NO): NO